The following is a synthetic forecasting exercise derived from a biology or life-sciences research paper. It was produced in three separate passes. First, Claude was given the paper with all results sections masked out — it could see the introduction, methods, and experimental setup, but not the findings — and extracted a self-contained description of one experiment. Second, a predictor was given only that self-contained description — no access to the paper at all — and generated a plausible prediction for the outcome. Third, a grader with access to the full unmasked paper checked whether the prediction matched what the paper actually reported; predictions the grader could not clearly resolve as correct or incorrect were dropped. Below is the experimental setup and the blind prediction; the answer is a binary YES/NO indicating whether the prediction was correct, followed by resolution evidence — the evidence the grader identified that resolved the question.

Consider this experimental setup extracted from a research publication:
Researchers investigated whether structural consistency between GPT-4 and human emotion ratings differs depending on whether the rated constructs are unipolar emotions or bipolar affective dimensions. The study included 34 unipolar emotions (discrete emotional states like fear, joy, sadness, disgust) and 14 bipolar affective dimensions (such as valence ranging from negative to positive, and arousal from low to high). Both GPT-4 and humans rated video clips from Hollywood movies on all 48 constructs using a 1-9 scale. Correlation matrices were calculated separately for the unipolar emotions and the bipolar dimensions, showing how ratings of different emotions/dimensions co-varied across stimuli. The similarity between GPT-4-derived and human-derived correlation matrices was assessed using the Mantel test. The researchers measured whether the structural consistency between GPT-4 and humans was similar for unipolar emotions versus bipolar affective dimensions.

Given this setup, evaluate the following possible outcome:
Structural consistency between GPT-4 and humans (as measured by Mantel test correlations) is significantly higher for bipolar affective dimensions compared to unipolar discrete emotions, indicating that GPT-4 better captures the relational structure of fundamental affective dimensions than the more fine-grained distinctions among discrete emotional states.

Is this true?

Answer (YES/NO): NO